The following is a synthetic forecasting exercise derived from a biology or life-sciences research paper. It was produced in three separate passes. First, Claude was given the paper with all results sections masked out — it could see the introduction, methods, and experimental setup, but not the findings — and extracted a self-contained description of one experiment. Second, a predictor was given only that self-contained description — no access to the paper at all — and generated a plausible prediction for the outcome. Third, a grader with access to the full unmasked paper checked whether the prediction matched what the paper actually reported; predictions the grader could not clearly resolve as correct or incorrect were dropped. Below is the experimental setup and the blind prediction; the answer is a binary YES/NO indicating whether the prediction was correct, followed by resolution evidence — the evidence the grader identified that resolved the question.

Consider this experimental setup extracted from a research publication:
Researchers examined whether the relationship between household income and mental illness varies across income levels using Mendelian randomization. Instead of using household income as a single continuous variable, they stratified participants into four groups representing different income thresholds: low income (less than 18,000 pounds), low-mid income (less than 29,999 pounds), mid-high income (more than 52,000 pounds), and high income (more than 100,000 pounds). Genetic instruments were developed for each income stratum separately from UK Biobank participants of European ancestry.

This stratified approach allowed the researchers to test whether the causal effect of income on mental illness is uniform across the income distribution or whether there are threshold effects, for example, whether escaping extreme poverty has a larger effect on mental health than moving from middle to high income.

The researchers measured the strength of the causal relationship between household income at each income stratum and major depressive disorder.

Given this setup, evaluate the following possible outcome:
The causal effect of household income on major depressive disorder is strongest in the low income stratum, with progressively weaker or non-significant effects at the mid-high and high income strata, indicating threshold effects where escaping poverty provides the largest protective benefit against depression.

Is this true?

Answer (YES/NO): YES